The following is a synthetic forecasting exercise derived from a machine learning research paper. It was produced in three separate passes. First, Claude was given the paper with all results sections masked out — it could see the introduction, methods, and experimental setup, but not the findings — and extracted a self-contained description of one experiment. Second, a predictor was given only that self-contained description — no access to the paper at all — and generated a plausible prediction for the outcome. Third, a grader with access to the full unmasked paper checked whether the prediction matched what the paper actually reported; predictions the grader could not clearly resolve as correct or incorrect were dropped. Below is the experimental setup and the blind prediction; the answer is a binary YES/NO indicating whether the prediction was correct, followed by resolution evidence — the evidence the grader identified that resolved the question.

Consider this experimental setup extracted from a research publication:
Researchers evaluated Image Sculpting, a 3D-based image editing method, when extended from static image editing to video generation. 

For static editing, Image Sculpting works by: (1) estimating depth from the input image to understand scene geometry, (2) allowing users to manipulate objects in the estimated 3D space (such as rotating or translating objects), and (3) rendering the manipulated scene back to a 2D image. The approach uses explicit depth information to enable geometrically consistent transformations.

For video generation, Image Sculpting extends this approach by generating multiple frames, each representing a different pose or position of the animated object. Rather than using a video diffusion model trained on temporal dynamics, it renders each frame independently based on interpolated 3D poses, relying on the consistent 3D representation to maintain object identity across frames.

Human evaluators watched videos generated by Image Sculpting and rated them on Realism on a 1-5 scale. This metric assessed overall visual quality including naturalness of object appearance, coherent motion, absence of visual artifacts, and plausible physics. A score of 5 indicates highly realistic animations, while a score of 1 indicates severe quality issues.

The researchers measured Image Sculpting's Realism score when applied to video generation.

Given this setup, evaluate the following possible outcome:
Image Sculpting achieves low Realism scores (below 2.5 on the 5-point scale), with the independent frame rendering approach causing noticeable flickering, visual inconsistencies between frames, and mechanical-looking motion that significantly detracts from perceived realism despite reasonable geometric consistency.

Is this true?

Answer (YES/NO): YES